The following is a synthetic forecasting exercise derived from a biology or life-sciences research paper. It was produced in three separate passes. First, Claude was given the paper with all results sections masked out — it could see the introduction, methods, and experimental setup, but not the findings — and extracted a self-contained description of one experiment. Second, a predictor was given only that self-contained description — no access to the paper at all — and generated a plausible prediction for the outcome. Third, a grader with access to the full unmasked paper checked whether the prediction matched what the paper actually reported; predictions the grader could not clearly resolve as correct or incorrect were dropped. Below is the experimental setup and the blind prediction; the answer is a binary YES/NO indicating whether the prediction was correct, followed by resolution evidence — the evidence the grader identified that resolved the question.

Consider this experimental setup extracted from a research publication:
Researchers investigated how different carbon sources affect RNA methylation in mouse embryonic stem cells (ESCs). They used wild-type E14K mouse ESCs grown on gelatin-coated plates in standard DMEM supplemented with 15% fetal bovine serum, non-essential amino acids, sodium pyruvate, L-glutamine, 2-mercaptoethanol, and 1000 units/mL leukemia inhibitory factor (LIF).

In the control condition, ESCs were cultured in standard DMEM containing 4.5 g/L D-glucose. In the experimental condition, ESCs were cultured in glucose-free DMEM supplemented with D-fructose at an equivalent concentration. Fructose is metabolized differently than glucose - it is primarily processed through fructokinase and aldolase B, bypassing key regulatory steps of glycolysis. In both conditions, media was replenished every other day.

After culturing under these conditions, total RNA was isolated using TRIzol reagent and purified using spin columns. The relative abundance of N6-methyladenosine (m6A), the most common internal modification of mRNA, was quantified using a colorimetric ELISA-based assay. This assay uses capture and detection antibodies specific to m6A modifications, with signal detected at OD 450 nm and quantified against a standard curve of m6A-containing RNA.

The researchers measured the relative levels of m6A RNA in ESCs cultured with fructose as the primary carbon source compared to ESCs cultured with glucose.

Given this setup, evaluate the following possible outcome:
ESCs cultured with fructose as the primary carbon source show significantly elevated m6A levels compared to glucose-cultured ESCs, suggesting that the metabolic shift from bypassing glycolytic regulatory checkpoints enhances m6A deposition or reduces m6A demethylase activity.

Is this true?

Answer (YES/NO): NO